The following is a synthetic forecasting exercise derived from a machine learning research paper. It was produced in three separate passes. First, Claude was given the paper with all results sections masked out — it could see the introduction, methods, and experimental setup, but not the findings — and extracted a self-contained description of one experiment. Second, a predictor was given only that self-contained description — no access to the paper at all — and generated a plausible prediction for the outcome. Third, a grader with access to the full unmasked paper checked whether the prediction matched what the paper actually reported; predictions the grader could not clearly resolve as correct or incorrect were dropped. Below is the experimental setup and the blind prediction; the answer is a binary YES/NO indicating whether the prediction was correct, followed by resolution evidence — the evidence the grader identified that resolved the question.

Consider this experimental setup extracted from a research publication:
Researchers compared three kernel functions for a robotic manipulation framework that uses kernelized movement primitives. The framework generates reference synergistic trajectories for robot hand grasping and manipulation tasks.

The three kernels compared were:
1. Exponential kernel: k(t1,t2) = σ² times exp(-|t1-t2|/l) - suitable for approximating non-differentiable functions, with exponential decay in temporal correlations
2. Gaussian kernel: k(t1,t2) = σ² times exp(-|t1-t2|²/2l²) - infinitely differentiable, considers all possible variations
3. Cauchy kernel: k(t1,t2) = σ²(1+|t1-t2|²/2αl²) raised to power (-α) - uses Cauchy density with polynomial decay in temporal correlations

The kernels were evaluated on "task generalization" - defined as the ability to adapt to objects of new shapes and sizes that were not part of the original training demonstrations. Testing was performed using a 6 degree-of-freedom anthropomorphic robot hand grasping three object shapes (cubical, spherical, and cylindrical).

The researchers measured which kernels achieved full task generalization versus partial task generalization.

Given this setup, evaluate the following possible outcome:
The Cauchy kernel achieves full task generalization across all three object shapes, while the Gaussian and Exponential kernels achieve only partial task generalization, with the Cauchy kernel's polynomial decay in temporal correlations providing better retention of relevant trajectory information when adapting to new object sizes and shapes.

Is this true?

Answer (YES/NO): NO